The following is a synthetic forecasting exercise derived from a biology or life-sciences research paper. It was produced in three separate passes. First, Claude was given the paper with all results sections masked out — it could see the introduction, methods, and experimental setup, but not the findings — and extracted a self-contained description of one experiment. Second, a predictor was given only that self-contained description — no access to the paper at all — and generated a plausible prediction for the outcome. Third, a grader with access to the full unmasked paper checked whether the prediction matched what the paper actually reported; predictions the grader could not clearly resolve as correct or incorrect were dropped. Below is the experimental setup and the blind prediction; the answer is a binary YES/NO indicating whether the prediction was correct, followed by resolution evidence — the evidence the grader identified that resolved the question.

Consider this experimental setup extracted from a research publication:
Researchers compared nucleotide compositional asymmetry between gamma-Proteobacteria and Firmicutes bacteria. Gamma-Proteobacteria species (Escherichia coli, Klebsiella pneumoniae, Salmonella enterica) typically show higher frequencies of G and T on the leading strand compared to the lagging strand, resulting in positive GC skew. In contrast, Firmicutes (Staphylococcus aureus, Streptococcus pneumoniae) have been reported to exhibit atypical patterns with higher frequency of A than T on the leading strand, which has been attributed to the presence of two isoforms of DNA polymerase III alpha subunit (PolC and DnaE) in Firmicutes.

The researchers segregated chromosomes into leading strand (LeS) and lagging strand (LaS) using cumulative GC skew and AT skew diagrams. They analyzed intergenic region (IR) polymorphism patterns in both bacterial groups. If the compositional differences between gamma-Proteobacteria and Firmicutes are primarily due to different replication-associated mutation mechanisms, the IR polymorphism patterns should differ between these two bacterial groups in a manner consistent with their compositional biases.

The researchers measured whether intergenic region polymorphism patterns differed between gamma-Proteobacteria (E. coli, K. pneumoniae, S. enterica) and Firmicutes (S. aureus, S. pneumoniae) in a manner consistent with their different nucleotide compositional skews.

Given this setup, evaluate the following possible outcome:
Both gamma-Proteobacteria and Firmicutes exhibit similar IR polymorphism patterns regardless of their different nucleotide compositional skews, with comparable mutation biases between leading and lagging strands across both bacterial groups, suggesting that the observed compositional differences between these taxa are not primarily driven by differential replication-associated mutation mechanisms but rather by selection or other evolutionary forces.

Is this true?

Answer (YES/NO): YES